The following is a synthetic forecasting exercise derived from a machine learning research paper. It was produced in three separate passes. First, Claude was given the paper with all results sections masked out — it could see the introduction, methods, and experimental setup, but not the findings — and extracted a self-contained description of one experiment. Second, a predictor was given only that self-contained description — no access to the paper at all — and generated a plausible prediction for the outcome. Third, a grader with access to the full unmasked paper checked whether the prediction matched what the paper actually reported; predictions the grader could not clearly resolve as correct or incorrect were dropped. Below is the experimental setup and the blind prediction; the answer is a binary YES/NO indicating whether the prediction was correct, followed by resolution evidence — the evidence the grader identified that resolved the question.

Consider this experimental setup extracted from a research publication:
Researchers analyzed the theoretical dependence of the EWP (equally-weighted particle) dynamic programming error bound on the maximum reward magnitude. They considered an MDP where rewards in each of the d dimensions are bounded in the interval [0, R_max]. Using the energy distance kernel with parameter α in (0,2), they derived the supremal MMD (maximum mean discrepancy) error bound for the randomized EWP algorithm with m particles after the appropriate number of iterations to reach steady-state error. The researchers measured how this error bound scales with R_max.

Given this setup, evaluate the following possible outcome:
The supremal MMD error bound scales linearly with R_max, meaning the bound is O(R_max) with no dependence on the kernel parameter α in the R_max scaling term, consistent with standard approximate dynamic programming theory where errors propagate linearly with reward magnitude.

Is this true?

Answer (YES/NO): NO